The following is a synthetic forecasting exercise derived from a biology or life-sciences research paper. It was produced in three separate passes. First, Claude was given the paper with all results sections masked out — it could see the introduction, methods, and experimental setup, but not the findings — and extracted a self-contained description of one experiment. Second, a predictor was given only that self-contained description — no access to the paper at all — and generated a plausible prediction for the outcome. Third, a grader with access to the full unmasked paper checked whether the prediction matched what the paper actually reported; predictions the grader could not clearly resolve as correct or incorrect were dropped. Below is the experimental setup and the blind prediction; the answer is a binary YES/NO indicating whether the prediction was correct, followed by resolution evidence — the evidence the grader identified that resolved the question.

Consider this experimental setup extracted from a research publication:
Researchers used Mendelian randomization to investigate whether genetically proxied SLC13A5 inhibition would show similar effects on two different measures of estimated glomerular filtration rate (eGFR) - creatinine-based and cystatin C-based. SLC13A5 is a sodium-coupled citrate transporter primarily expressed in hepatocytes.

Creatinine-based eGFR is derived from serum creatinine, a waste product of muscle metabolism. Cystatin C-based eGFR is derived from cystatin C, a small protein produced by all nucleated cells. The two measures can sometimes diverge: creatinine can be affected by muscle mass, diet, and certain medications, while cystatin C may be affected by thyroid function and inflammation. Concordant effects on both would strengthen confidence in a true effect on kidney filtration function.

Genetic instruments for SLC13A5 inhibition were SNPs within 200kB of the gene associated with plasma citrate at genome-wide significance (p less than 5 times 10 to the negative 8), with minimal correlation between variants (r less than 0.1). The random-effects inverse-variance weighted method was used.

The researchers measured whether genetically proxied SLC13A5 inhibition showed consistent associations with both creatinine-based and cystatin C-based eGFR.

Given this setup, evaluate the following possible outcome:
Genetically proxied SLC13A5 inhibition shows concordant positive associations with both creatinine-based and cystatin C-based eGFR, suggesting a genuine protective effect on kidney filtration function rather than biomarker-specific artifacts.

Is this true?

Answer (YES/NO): YES